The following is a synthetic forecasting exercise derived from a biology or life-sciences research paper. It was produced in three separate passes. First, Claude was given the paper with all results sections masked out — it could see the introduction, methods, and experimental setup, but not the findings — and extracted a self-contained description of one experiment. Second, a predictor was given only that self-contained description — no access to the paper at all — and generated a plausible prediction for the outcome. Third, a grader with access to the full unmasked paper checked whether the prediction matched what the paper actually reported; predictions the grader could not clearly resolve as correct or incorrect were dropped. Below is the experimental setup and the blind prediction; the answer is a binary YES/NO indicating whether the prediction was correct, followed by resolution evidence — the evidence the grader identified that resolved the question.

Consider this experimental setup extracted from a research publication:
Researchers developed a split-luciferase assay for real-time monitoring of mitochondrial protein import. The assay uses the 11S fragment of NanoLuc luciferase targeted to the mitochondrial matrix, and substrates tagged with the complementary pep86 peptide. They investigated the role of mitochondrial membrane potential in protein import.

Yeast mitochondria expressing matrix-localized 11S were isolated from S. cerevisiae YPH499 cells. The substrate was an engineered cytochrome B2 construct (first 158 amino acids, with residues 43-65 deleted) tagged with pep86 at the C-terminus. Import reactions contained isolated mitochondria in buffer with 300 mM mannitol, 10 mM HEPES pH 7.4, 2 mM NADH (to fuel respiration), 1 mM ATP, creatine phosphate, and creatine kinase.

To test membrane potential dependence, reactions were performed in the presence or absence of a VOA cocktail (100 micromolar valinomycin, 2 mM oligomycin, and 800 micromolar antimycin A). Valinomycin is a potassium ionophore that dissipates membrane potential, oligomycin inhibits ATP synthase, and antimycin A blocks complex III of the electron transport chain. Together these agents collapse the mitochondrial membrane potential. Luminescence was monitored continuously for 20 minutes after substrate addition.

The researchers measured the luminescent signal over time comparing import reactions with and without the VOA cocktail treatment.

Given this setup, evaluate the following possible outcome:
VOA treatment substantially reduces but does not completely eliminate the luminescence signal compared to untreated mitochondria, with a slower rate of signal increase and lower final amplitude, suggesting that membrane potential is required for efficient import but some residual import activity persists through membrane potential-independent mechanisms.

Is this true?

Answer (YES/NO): NO